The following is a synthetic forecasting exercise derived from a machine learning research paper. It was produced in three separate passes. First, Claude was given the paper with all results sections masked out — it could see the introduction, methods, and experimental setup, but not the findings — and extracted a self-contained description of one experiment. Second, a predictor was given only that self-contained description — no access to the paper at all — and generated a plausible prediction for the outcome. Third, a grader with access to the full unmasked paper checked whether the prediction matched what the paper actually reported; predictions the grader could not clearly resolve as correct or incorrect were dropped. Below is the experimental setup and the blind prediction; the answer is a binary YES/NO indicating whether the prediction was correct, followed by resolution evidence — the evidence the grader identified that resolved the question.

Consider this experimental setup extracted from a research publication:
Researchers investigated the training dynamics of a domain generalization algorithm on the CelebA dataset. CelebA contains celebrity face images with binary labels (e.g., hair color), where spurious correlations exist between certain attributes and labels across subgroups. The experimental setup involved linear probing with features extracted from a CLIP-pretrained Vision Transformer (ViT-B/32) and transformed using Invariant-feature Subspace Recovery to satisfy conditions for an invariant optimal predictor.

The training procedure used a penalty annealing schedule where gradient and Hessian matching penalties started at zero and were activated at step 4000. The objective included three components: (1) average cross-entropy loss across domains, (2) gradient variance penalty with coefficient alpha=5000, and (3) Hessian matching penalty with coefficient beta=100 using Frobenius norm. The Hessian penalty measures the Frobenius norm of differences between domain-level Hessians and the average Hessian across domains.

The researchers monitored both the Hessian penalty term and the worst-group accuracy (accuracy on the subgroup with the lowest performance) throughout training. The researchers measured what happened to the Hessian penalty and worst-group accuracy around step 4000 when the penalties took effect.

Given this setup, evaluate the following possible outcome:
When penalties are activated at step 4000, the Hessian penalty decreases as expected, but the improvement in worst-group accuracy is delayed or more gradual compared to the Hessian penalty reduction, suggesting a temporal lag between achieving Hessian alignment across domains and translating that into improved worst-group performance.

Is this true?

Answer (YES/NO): NO